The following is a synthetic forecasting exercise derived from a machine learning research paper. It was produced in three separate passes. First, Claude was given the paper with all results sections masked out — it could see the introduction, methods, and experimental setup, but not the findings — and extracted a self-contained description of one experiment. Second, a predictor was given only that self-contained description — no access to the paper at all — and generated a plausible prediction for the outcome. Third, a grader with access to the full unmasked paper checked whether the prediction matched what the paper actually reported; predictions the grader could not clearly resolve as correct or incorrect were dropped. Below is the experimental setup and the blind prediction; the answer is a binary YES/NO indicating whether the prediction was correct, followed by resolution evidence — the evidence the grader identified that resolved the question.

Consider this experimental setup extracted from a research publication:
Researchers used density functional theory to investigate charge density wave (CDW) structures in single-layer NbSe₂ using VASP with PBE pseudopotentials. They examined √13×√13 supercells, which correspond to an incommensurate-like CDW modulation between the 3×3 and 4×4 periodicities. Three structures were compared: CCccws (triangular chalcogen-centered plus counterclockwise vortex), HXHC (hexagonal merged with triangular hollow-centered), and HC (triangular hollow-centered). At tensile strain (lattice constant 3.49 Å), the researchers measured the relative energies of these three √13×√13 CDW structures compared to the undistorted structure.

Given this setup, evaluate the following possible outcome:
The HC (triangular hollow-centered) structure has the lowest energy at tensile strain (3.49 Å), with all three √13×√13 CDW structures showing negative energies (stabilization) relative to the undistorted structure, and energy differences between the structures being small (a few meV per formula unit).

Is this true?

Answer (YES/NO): NO